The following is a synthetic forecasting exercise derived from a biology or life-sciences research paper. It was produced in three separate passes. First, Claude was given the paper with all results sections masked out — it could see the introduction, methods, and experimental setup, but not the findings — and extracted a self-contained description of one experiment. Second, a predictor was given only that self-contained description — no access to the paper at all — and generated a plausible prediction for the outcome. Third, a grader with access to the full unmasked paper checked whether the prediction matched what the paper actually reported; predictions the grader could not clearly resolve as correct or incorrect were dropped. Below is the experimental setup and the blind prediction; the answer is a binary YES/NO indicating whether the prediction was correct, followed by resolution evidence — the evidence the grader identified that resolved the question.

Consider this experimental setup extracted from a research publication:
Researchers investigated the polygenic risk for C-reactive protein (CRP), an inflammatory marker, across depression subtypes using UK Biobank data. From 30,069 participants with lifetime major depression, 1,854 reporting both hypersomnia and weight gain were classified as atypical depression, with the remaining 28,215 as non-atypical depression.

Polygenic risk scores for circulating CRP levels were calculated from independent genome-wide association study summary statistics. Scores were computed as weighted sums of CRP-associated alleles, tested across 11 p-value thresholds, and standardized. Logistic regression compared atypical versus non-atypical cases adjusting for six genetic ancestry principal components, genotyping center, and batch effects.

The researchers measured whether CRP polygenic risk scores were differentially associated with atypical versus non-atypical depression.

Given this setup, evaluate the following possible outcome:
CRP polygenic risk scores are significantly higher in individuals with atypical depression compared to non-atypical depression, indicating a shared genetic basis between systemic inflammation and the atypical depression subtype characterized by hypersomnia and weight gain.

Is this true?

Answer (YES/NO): YES